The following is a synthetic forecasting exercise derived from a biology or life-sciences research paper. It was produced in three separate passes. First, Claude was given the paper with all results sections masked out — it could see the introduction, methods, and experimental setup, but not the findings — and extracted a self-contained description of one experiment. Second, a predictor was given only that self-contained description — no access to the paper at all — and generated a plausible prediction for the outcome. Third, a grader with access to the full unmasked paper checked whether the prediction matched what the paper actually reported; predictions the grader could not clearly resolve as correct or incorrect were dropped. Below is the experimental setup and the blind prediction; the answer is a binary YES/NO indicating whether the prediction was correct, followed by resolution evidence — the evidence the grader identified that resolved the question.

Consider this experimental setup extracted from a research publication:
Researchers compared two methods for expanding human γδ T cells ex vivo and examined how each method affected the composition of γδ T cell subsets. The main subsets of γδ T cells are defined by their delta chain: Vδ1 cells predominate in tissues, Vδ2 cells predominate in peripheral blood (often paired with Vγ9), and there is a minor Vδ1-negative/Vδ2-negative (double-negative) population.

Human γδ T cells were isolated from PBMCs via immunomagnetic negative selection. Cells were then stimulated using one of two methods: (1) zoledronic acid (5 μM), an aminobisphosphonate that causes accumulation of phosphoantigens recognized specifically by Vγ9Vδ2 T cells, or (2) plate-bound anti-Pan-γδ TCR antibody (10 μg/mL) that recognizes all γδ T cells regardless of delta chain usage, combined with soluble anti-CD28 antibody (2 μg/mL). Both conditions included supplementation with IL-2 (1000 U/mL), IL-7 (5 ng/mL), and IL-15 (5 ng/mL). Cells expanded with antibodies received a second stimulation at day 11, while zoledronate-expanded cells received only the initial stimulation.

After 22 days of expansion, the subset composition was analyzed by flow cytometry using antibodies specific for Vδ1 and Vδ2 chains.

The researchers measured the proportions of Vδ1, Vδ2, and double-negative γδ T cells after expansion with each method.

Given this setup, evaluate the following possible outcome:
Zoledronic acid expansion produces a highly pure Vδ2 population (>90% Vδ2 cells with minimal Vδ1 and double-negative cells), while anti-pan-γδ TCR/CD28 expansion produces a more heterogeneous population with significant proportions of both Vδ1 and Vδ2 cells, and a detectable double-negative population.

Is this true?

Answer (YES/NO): YES